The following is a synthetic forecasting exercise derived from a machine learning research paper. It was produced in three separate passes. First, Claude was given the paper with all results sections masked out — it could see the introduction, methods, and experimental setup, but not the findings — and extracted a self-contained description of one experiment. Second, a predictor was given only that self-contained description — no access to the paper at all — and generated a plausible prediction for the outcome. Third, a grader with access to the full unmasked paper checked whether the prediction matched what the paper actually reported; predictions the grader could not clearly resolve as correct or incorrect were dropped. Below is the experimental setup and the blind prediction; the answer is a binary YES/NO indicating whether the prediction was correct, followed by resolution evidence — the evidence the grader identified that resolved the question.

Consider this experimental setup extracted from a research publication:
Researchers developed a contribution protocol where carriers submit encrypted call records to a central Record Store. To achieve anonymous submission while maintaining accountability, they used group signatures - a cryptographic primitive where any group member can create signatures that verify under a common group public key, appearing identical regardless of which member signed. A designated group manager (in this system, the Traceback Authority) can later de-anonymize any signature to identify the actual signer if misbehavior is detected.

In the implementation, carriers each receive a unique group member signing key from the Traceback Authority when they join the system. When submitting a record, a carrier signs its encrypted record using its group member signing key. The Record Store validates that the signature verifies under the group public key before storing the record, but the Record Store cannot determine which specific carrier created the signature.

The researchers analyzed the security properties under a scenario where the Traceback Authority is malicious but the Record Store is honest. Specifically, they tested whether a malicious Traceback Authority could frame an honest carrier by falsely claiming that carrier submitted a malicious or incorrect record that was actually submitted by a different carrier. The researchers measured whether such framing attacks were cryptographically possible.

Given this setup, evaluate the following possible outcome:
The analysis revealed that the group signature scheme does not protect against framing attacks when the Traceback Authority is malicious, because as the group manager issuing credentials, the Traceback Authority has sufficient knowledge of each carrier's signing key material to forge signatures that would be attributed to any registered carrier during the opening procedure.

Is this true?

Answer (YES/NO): NO